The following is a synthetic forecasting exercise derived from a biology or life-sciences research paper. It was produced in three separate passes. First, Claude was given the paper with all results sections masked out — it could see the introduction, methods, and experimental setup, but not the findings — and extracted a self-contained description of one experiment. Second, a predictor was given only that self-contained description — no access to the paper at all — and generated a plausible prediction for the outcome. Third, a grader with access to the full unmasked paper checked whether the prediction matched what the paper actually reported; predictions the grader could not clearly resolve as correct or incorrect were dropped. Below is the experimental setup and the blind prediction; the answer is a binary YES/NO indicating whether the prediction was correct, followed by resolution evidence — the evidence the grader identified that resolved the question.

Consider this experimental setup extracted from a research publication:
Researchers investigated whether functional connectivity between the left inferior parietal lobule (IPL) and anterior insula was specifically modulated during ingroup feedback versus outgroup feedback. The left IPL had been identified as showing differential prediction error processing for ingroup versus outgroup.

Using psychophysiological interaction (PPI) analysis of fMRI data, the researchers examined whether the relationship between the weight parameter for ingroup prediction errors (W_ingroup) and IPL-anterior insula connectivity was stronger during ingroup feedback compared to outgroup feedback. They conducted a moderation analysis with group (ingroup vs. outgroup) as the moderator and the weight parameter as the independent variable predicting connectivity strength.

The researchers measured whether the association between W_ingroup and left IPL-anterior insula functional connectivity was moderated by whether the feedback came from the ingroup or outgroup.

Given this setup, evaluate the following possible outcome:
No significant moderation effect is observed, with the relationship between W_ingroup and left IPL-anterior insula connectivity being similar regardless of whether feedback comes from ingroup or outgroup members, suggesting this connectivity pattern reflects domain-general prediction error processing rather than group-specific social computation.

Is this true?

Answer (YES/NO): NO